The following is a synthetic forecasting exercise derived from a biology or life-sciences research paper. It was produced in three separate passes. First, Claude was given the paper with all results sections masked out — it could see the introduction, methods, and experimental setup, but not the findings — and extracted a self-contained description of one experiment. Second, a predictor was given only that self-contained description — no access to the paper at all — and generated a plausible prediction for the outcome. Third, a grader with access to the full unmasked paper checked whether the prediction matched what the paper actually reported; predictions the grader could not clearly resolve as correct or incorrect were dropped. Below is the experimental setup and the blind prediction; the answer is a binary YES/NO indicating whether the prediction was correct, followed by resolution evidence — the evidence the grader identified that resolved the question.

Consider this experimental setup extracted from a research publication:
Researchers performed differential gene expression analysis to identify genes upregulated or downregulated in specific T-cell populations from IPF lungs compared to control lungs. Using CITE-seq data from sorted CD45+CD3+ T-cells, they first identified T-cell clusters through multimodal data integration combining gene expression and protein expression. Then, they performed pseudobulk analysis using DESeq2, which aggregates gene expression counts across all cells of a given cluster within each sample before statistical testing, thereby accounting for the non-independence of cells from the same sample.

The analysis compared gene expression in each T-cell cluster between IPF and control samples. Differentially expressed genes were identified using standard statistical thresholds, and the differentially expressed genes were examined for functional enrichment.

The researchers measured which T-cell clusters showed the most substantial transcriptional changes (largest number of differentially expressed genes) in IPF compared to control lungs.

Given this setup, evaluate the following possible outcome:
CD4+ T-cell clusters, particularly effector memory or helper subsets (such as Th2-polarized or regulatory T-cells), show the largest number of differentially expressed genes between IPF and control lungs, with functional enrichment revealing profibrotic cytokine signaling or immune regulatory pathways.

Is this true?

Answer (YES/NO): NO